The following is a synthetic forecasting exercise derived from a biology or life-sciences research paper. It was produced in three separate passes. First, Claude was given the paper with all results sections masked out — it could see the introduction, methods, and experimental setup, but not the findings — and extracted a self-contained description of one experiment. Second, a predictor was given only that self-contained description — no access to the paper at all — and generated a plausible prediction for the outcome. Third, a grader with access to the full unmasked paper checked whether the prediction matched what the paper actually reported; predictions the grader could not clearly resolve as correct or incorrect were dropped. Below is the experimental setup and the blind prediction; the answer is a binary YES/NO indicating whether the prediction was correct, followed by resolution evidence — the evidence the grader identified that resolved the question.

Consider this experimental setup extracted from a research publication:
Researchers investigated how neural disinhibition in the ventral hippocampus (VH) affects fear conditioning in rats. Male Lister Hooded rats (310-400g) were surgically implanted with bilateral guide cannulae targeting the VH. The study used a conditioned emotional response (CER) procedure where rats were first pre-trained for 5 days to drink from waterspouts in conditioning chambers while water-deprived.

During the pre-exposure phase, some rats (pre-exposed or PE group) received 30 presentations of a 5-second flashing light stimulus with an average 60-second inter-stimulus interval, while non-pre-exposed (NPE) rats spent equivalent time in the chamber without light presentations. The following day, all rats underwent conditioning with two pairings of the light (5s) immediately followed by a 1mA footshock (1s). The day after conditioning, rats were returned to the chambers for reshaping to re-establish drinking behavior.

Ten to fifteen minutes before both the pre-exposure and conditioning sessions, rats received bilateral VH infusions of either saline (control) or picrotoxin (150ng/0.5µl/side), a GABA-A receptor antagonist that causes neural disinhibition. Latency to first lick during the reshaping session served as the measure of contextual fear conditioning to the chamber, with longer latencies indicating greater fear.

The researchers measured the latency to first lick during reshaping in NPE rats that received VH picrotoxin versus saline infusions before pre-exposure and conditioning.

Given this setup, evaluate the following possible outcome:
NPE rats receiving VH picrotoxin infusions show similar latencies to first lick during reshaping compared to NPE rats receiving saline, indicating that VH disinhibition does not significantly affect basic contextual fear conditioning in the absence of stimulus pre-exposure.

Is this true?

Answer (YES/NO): NO